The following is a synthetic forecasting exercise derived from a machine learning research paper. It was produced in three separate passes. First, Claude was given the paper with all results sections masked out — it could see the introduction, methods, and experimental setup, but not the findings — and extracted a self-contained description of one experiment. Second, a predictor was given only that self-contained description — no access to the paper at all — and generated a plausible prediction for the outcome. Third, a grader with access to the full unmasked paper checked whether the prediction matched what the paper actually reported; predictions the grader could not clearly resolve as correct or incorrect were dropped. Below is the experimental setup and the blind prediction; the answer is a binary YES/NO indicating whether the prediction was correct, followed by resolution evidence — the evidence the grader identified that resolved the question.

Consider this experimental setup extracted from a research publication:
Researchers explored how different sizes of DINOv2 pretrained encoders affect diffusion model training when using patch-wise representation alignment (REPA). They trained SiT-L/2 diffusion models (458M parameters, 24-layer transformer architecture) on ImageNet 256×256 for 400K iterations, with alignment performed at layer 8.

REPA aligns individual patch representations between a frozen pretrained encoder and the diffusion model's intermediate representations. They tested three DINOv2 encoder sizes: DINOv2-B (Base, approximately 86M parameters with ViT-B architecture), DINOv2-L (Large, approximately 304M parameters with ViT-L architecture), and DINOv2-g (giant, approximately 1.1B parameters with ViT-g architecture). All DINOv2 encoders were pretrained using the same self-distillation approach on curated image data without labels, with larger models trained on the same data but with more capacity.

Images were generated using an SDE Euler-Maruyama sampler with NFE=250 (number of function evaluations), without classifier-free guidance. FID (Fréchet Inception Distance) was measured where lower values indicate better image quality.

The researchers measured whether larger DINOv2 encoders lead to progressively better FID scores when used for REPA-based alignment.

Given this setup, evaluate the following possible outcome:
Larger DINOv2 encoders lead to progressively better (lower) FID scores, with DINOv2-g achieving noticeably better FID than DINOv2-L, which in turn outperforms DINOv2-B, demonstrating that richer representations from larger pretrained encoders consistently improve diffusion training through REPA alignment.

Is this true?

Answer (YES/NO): NO